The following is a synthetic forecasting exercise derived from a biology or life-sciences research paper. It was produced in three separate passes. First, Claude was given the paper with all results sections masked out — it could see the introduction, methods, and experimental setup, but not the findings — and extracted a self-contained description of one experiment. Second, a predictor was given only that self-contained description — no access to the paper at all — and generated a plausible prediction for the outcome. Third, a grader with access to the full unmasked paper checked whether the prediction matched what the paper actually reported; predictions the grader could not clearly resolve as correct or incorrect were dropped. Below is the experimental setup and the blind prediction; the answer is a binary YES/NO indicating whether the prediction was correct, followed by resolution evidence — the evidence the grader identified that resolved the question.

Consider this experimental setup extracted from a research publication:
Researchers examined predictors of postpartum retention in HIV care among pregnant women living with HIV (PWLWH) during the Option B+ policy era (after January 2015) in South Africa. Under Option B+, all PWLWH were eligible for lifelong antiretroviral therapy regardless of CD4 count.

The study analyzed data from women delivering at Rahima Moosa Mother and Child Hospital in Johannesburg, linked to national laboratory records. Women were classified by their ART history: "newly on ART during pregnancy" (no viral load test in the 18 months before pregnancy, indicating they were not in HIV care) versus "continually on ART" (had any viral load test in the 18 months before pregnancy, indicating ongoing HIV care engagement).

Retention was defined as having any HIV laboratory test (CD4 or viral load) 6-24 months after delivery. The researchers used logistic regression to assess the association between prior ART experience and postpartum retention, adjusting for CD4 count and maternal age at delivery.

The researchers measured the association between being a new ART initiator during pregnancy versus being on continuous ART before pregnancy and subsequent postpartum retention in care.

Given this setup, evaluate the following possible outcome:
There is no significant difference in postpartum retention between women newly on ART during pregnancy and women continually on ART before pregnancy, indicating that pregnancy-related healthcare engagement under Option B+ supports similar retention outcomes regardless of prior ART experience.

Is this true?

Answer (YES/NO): NO